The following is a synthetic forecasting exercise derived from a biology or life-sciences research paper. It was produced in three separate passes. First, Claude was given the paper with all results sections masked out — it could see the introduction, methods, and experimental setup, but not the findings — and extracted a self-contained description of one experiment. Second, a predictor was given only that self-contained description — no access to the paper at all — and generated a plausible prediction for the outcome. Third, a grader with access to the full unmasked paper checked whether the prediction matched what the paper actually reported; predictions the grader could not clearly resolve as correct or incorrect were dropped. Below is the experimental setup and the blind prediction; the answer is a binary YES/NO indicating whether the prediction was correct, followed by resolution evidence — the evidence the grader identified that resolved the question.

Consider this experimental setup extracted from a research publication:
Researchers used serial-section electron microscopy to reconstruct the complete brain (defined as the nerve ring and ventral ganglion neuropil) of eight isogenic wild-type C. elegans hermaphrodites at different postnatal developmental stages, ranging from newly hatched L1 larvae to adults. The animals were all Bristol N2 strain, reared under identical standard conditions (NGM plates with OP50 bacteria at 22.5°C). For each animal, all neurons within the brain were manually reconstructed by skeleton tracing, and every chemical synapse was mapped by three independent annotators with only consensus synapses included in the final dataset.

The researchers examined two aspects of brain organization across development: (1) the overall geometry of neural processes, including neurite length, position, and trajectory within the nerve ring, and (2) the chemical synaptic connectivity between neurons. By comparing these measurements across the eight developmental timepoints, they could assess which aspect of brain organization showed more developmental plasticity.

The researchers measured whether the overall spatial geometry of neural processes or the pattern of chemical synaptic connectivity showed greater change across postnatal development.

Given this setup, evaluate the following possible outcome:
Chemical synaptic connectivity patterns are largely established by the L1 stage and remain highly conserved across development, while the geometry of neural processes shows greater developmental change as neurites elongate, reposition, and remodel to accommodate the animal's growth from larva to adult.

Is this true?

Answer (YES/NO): NO